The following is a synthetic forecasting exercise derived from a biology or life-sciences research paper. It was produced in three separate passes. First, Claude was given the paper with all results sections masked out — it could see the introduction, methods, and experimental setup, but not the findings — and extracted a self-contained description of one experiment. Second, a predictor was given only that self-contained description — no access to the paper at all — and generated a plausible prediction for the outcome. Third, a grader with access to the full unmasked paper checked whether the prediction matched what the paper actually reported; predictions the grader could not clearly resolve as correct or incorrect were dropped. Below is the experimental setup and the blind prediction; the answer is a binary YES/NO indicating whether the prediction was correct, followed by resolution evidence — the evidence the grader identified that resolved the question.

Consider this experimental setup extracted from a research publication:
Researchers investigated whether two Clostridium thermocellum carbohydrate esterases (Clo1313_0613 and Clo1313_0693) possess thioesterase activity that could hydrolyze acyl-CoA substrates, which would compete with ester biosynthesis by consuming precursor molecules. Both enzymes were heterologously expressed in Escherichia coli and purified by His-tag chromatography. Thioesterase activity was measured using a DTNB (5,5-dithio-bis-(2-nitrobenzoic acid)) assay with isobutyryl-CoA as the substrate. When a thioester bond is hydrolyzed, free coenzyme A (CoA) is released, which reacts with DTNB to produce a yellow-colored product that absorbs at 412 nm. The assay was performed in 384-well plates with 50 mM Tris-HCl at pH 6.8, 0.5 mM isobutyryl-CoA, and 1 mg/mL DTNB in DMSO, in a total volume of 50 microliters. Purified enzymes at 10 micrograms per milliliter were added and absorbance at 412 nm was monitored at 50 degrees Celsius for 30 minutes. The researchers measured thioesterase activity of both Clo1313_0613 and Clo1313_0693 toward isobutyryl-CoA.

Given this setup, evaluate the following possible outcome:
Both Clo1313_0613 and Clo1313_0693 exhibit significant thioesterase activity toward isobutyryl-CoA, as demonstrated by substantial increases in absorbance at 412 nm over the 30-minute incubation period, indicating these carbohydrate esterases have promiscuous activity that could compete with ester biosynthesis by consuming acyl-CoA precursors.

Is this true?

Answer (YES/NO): NO